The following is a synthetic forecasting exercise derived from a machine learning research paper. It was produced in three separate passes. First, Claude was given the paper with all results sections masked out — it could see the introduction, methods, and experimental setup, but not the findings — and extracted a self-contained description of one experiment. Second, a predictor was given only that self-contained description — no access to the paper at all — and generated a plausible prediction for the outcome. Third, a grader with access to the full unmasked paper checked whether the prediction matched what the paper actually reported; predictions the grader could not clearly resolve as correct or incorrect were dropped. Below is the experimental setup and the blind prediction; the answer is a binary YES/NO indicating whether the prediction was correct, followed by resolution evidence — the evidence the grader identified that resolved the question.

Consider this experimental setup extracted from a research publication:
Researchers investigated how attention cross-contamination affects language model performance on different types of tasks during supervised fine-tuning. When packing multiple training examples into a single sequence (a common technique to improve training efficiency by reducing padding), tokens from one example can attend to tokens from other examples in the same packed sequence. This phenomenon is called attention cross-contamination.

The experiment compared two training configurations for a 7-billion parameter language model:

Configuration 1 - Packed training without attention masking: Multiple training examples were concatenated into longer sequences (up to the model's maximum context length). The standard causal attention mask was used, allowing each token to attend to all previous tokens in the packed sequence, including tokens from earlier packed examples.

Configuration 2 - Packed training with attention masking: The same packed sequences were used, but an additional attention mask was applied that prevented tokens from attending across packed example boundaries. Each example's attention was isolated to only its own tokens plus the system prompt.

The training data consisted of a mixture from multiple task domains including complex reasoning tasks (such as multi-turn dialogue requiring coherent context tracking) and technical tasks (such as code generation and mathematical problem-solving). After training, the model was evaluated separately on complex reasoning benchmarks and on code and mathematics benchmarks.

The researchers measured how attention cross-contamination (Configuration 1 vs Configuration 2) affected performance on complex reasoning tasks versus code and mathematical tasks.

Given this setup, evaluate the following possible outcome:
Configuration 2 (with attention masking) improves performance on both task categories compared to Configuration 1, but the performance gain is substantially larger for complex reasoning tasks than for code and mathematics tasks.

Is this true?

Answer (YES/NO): NO